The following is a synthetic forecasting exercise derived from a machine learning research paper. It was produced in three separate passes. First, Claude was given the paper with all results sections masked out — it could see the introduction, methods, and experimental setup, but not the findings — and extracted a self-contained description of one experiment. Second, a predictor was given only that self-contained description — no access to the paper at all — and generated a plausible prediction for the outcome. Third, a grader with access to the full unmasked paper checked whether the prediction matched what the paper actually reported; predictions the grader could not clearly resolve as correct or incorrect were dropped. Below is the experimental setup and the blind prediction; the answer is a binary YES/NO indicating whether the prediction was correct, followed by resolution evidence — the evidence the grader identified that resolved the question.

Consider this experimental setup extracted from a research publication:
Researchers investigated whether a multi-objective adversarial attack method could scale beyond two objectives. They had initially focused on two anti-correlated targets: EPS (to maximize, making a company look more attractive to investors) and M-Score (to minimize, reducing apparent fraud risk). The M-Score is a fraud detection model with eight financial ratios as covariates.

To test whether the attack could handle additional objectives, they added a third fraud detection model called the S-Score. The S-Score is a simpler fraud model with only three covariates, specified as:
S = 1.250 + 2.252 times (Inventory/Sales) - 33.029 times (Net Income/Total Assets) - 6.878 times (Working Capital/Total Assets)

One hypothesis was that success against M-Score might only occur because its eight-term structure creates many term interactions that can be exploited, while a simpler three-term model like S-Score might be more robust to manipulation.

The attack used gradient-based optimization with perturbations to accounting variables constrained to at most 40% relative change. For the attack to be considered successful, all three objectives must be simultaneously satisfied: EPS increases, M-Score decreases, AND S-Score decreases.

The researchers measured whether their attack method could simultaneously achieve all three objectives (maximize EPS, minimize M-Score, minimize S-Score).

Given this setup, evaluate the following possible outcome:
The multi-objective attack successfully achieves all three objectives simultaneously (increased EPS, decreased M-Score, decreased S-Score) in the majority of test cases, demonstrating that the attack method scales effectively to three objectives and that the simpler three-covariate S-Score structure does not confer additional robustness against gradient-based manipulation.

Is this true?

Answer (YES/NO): YES